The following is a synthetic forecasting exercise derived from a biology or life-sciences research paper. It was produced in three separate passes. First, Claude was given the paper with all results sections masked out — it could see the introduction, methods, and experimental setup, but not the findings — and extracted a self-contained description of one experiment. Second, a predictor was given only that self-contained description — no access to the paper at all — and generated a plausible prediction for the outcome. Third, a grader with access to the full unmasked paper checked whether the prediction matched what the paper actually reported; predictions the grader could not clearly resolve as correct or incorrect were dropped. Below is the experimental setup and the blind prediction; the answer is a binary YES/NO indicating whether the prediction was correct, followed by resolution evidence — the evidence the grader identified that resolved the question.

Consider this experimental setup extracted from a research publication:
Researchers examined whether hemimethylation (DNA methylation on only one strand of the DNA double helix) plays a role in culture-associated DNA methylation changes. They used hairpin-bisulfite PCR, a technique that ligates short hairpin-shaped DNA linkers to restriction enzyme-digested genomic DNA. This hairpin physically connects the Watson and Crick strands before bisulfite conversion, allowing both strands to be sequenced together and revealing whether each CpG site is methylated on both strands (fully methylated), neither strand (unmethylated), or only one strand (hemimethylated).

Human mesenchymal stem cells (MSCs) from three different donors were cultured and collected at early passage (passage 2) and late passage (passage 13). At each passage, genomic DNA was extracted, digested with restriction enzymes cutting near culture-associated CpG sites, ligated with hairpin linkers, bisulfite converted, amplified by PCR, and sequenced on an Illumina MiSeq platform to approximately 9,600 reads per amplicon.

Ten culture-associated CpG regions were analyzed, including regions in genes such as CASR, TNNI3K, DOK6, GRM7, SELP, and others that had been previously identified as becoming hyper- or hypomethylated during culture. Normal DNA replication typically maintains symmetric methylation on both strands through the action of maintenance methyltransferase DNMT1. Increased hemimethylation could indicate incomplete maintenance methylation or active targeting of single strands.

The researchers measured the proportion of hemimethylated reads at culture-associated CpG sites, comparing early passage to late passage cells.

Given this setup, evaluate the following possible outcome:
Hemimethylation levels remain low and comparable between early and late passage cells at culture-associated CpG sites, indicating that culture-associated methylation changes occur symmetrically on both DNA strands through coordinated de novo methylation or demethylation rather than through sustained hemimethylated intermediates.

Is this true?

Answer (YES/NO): YES